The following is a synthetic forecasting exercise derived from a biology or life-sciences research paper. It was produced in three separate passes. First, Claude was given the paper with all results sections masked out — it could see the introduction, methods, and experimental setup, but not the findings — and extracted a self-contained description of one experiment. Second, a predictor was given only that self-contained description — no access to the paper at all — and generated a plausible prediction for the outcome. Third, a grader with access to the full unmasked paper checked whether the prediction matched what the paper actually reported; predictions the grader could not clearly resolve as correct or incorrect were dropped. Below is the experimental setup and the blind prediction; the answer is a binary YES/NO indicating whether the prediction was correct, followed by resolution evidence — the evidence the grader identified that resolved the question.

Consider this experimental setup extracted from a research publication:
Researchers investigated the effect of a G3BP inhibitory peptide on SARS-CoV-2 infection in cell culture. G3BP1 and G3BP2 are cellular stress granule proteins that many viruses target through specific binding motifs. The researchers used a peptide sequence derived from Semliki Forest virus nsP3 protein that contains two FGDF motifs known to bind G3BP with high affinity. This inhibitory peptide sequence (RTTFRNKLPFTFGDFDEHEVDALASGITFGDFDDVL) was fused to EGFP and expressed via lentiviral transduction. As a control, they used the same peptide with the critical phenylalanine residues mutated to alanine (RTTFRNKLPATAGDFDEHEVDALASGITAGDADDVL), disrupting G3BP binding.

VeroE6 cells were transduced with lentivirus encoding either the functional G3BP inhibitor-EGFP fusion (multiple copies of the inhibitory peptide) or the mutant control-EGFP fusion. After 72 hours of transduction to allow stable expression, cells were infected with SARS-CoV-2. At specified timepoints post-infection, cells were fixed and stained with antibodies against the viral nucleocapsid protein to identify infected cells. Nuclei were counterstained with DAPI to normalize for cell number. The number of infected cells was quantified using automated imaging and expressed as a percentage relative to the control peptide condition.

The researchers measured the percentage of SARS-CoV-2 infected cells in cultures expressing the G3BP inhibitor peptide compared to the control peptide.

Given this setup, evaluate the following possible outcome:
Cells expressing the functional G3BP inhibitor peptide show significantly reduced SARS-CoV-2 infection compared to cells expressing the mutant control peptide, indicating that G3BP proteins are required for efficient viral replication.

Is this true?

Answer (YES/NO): YES